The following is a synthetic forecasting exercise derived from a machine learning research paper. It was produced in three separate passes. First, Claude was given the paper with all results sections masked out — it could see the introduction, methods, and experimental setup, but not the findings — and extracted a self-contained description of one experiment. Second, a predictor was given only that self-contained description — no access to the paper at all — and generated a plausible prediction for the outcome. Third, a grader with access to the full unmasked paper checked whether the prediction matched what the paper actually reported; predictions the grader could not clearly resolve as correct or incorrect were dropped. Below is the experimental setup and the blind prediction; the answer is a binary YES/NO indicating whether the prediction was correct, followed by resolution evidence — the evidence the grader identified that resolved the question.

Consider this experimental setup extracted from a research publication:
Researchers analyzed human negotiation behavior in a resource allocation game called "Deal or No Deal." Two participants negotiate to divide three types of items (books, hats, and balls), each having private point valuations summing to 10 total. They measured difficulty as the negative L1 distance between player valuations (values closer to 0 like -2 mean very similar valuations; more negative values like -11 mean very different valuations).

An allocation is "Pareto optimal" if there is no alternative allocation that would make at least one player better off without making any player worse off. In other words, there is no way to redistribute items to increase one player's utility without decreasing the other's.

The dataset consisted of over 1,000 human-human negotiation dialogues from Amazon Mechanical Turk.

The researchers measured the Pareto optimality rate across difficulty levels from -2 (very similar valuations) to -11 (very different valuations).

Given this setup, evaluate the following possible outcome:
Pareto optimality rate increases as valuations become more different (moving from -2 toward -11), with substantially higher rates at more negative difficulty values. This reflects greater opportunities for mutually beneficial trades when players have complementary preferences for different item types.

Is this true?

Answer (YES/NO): NO